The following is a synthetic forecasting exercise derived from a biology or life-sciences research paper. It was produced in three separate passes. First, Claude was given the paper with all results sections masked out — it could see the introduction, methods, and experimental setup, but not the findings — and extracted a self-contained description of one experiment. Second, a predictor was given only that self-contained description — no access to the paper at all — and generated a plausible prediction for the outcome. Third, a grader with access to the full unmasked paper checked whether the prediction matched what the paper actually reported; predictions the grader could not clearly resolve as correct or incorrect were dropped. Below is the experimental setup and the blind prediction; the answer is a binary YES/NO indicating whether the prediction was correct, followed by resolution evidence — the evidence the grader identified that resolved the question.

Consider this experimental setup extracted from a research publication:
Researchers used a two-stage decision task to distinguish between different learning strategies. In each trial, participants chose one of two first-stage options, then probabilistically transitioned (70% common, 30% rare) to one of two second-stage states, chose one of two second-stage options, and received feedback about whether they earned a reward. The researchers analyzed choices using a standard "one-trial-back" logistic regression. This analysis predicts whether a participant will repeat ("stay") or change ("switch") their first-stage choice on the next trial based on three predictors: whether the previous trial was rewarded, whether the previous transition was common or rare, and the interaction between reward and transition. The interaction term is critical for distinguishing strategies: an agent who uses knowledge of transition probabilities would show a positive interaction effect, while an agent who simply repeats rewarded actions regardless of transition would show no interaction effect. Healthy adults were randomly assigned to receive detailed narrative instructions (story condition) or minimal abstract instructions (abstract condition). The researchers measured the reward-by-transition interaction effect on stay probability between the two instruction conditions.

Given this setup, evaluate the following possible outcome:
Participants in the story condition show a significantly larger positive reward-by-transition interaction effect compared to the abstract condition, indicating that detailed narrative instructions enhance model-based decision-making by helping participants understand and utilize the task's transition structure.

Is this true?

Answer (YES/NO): YES